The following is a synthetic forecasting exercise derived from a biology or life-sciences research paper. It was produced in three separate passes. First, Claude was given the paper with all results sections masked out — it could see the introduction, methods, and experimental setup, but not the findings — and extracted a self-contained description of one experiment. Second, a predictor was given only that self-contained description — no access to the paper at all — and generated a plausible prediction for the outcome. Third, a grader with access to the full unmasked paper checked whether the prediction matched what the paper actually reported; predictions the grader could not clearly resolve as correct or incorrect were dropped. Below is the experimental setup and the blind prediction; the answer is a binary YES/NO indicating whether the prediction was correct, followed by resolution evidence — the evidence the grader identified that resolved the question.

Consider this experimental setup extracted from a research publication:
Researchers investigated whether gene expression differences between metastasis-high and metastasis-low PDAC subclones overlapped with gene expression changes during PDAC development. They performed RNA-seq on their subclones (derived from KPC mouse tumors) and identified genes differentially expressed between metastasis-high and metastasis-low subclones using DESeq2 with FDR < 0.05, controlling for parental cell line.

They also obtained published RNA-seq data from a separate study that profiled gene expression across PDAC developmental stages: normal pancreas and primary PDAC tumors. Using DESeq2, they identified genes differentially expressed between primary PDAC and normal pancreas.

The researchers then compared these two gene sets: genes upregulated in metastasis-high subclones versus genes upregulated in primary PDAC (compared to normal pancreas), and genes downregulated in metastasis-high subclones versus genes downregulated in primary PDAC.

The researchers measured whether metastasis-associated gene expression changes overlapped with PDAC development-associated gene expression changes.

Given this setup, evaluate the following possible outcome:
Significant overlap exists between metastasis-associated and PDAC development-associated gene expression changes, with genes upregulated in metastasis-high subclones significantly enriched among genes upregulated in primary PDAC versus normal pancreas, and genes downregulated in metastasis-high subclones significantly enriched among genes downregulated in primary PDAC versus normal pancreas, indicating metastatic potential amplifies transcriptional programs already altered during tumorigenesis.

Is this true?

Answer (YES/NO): NO